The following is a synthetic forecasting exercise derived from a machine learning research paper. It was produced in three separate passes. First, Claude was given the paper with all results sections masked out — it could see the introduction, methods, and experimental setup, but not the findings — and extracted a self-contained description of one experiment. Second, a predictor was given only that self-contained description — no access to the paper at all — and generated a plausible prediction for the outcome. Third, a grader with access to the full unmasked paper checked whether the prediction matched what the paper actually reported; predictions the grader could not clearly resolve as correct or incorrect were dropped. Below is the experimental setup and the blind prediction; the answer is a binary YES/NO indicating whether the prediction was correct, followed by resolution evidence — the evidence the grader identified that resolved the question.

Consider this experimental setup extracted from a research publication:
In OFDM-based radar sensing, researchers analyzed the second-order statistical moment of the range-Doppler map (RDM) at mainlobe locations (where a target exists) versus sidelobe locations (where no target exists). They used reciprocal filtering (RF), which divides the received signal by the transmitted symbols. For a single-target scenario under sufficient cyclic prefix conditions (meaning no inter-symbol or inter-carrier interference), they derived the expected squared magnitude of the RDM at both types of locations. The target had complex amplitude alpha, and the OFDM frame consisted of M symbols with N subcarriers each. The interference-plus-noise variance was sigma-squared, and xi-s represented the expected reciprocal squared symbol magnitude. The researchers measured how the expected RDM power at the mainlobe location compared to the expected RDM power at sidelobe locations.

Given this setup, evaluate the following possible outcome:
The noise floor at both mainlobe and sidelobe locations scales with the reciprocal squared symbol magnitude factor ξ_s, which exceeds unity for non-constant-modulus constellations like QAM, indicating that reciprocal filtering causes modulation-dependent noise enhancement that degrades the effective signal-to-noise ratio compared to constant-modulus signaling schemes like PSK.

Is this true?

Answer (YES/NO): YES